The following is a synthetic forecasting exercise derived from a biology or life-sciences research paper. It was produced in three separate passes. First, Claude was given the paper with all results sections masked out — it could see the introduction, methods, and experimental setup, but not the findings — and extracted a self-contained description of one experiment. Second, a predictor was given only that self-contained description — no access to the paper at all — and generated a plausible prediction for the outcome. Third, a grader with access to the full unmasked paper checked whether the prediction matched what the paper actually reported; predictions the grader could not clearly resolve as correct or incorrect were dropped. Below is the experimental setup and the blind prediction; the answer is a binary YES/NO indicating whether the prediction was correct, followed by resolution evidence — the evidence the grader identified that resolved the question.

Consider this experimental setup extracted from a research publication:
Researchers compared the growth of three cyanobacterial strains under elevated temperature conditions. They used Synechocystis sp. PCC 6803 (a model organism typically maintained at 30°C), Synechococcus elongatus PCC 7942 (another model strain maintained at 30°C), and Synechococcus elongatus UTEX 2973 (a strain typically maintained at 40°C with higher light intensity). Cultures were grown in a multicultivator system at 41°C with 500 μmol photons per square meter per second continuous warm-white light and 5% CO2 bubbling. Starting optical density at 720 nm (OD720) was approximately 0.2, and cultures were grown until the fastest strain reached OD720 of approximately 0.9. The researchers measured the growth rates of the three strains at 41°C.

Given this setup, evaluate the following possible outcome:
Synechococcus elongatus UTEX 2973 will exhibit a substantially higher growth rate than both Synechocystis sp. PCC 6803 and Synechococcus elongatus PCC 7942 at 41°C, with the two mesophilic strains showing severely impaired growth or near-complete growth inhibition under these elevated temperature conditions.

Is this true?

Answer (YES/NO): NO